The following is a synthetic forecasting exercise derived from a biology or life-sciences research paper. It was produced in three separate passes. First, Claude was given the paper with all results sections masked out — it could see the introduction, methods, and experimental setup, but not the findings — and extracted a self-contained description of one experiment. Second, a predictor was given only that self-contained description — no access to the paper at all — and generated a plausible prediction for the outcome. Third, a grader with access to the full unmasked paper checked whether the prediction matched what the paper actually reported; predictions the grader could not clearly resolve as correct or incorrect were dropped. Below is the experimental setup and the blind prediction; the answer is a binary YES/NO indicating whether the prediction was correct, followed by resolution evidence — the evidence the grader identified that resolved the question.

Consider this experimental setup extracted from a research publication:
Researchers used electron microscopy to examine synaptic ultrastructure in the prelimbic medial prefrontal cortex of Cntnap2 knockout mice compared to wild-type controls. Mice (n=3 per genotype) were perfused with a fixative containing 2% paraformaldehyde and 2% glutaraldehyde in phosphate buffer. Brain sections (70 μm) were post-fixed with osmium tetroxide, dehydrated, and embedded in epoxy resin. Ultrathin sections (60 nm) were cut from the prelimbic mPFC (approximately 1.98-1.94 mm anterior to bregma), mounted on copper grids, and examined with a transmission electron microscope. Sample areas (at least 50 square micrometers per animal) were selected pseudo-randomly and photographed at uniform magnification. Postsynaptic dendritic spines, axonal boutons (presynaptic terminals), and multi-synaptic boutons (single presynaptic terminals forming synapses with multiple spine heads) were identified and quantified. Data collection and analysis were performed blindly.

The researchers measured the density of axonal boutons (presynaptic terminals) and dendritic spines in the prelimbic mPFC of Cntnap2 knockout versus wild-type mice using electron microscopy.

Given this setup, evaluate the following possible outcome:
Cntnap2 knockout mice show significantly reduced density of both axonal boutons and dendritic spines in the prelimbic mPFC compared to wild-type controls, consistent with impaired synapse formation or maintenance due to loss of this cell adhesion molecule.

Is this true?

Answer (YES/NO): YES